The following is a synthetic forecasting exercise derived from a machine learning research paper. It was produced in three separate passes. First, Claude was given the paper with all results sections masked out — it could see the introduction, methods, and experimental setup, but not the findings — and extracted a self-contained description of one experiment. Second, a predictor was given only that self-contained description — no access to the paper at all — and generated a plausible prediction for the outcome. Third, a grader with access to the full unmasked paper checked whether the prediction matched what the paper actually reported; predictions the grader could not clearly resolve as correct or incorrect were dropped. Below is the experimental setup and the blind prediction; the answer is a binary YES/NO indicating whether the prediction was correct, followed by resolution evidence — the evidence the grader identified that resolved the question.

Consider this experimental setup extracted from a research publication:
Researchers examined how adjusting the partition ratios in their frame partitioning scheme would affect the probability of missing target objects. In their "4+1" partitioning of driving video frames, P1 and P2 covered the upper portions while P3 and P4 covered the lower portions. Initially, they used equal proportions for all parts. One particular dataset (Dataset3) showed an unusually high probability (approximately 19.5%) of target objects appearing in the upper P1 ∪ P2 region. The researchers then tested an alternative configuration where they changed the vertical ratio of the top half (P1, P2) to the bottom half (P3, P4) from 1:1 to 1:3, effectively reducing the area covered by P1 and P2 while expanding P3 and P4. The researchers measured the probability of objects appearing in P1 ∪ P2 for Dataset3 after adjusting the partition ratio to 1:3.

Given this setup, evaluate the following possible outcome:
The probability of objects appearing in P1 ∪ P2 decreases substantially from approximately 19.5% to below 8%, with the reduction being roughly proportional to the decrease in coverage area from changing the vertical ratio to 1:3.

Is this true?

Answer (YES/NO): NO